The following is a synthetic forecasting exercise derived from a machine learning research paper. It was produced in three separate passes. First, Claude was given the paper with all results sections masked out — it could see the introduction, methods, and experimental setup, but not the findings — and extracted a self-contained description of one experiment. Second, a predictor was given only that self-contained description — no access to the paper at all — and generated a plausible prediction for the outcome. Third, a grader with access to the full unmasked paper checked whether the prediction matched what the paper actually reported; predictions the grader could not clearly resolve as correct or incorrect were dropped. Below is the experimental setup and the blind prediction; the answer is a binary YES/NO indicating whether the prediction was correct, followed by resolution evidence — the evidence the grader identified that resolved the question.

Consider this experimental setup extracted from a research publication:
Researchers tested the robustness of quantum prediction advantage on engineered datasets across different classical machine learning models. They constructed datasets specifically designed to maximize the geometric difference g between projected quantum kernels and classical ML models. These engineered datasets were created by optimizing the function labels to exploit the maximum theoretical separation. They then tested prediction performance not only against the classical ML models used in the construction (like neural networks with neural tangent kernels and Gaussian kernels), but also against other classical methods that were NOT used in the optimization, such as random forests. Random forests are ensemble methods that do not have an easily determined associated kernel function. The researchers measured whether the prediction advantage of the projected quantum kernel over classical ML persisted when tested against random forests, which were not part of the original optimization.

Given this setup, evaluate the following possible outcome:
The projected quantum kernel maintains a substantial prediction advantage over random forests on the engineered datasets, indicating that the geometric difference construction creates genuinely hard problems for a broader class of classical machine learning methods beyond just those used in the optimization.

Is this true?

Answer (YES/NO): YES